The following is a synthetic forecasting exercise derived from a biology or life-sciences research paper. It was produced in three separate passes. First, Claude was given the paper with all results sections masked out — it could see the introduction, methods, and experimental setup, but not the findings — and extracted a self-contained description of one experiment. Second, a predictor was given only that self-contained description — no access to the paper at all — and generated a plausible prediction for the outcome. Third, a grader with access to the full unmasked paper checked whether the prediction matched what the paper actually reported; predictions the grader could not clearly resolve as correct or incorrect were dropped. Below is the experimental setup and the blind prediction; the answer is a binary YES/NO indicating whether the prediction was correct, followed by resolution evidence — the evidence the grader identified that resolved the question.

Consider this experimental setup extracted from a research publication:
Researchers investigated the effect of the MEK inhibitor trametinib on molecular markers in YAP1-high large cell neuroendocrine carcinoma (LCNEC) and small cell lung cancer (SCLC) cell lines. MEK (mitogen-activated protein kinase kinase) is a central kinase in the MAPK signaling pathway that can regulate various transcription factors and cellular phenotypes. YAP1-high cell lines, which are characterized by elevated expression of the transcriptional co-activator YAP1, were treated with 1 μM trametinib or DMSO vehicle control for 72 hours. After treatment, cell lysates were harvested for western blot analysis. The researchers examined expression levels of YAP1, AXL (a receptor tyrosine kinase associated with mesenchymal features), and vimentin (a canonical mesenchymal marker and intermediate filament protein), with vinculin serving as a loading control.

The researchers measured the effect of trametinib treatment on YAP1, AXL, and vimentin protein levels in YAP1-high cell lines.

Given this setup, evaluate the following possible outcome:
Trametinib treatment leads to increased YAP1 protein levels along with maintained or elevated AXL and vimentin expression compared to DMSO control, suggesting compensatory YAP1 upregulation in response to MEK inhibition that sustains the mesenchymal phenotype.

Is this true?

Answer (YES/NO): NO